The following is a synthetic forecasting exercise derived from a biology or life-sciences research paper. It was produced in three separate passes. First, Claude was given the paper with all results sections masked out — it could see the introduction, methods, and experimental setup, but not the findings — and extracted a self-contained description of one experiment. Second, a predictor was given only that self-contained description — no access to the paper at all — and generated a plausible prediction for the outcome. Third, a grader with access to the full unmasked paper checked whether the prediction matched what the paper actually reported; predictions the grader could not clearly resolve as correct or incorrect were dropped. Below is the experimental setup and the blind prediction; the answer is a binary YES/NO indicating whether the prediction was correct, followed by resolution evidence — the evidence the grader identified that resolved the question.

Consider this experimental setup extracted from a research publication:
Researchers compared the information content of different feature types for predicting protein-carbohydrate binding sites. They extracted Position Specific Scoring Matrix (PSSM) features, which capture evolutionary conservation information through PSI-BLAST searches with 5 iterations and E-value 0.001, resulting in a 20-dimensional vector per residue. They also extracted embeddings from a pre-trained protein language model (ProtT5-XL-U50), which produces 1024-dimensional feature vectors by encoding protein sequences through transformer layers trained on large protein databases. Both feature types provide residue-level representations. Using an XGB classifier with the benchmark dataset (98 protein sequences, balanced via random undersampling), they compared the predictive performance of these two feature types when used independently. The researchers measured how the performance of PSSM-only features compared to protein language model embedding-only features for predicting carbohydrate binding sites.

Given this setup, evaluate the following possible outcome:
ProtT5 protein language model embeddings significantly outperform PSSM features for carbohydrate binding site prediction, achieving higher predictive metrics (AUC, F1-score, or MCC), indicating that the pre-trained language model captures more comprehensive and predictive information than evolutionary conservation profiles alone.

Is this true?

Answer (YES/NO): YES